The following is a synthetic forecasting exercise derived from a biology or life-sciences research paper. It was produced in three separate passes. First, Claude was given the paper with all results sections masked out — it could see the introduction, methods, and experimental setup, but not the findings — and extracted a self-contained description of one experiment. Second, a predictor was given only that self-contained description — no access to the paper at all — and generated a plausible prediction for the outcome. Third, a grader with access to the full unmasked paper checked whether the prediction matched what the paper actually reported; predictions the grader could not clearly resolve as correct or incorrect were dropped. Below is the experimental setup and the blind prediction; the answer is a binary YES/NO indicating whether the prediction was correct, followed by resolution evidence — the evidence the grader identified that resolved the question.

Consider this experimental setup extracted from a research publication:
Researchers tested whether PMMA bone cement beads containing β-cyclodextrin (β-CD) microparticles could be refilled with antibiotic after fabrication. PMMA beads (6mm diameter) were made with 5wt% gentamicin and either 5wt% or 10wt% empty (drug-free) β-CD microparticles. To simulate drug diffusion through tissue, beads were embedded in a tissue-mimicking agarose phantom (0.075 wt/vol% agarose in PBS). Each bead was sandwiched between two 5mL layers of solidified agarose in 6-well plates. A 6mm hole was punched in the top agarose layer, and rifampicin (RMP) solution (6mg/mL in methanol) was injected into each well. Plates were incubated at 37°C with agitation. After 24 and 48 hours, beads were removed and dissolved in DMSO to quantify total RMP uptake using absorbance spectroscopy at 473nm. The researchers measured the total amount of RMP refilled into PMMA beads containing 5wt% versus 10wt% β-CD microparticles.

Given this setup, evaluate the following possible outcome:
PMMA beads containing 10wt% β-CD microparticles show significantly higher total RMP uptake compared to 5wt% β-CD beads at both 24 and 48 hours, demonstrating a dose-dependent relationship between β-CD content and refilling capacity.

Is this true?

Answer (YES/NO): NO